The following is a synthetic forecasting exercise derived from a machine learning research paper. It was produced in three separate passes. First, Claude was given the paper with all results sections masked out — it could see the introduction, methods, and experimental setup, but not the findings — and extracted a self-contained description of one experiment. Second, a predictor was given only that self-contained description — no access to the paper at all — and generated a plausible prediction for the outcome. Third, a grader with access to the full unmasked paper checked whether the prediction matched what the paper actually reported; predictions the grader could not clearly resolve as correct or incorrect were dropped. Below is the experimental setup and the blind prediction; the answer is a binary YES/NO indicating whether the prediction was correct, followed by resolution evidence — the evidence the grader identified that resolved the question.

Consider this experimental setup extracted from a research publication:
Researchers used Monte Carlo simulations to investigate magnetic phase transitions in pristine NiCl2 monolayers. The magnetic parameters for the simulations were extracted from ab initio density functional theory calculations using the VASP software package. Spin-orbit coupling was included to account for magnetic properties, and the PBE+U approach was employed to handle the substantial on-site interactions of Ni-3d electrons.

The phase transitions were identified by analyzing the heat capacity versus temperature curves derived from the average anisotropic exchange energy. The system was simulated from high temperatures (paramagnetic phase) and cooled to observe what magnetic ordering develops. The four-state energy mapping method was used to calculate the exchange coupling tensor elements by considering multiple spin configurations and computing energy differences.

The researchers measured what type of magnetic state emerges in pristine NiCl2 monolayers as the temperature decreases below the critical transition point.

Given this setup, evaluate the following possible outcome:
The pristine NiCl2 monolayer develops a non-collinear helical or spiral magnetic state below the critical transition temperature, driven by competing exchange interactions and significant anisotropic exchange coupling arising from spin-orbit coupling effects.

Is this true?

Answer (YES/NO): NO